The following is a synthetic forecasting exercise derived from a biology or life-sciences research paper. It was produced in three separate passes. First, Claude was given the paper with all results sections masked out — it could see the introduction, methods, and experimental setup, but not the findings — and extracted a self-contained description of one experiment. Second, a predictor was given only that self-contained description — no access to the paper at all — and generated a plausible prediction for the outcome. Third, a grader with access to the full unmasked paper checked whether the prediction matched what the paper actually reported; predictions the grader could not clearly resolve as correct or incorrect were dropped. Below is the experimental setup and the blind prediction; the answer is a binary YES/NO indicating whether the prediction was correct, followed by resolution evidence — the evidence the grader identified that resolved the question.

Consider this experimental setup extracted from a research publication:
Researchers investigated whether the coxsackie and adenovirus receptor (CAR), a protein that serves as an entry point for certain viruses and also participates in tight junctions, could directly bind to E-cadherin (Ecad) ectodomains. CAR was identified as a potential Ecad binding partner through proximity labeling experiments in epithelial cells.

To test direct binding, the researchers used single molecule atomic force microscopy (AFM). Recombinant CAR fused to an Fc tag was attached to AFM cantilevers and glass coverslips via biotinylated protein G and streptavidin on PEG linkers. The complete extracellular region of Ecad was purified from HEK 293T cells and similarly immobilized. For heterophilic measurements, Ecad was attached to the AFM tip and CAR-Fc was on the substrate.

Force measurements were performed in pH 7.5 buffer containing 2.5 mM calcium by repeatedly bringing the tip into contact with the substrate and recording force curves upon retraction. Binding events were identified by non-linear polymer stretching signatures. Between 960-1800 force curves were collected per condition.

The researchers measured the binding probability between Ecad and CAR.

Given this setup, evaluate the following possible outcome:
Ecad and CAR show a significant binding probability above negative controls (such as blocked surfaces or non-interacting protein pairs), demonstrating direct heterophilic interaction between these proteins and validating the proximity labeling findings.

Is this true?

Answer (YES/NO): NO